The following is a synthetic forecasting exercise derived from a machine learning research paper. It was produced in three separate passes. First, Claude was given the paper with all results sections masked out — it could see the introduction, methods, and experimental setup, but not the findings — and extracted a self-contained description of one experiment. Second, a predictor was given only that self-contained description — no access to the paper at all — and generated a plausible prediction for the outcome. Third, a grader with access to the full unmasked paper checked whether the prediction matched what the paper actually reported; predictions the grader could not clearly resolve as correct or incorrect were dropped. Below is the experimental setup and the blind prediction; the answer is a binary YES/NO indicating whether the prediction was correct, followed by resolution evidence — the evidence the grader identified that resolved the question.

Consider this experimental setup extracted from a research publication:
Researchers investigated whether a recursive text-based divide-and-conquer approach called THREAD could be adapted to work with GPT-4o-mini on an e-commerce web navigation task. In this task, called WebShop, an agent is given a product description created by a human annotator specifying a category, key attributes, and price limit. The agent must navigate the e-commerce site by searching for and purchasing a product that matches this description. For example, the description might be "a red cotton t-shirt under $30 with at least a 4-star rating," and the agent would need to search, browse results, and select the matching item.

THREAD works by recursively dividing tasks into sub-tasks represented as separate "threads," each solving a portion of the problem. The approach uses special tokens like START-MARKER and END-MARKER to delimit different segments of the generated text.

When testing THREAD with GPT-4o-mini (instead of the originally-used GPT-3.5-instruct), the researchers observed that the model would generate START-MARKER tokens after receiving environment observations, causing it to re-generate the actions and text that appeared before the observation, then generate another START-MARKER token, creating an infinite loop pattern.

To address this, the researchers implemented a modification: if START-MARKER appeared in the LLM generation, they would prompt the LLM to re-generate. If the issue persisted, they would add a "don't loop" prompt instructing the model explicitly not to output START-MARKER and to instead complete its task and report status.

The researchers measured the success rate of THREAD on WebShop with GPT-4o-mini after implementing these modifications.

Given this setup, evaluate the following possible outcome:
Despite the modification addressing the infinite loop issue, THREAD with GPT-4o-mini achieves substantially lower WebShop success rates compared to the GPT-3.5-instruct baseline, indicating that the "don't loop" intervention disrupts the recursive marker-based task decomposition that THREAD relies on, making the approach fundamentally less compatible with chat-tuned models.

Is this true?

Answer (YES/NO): YES